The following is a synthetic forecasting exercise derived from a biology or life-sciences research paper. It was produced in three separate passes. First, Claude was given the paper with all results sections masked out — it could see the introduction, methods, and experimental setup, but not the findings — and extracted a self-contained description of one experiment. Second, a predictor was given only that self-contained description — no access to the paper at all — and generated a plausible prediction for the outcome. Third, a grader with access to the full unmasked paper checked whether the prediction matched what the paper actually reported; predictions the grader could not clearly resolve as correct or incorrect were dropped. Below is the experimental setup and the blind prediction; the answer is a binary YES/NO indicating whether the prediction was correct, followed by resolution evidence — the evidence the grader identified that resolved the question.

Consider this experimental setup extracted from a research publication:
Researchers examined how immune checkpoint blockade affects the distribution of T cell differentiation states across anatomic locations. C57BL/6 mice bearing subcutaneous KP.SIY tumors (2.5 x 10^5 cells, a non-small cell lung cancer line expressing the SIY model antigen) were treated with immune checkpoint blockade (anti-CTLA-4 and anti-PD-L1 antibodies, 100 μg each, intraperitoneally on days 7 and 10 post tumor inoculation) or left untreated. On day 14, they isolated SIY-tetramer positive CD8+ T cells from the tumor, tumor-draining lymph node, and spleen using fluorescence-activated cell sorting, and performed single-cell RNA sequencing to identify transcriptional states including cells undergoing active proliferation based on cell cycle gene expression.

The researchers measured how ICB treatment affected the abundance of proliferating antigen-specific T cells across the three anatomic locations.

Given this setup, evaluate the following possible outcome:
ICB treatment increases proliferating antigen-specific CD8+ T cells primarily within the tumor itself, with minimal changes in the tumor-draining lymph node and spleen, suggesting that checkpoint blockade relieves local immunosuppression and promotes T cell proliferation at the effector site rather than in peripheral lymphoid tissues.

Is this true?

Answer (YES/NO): NO